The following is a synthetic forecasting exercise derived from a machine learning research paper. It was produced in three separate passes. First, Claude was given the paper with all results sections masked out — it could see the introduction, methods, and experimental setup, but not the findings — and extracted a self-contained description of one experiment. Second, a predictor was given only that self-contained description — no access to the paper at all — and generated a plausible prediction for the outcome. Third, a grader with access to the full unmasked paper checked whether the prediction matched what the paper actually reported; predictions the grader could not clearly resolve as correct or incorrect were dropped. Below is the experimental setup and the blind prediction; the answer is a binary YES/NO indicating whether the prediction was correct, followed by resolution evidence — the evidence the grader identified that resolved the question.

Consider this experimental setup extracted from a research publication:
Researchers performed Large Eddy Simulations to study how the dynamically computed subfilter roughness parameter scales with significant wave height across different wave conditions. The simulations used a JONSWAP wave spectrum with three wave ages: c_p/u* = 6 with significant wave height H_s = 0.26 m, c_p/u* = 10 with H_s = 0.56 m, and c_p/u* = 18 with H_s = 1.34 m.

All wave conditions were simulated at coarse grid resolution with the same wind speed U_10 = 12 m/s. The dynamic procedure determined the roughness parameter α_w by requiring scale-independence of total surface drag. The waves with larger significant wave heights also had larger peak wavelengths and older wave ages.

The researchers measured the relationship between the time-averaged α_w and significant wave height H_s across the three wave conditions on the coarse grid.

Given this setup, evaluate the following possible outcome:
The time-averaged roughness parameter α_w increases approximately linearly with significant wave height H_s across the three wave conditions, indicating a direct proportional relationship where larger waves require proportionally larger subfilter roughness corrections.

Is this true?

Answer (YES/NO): NO